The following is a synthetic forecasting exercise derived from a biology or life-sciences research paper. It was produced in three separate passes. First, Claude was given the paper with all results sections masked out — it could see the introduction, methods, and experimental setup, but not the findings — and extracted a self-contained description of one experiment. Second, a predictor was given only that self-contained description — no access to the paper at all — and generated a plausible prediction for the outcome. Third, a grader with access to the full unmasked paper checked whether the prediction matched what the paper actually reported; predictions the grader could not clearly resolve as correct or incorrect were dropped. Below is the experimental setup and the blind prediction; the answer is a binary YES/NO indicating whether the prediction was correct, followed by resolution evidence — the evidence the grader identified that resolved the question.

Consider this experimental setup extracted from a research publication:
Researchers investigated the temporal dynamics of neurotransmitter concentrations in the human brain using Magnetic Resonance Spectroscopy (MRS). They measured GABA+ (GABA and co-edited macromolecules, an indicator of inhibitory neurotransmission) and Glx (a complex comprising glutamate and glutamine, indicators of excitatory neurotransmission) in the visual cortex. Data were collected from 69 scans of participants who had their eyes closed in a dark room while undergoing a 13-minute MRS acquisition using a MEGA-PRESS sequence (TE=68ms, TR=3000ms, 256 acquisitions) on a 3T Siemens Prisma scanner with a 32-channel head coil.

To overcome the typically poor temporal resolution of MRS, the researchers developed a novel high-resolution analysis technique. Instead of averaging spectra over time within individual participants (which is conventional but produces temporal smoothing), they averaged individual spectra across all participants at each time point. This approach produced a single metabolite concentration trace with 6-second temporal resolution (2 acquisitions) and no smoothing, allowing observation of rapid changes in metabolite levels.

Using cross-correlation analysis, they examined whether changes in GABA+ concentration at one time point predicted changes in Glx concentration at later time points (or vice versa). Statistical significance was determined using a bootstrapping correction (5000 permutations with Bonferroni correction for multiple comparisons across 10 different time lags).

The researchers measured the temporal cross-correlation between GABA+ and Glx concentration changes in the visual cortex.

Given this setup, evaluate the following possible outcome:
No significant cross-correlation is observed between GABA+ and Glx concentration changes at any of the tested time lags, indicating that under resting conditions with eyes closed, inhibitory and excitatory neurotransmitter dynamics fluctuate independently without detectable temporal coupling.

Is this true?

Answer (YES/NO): NO